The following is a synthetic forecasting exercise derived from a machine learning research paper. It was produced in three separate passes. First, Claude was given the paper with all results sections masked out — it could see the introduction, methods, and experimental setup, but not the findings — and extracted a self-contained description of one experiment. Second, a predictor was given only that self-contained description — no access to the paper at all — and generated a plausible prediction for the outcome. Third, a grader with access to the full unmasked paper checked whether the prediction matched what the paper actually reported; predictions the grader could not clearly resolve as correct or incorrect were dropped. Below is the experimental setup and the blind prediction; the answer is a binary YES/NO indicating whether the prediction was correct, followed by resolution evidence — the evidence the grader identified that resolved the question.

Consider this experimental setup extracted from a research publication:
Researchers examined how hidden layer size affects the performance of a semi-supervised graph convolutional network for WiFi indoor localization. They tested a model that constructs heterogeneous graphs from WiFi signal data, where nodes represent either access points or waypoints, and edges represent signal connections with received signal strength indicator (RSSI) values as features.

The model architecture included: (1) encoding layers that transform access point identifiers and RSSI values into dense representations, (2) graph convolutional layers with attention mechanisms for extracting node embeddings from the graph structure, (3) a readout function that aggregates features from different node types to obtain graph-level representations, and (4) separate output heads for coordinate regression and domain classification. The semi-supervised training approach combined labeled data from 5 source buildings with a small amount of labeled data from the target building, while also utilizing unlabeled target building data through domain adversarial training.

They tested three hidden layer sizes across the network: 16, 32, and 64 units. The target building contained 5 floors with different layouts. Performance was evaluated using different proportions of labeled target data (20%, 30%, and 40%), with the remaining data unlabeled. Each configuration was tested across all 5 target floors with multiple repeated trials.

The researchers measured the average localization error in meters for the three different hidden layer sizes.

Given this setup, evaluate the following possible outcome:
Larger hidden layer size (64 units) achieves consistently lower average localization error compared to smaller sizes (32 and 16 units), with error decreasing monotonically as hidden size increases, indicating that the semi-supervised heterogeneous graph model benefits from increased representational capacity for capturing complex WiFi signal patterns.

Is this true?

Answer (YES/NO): NO